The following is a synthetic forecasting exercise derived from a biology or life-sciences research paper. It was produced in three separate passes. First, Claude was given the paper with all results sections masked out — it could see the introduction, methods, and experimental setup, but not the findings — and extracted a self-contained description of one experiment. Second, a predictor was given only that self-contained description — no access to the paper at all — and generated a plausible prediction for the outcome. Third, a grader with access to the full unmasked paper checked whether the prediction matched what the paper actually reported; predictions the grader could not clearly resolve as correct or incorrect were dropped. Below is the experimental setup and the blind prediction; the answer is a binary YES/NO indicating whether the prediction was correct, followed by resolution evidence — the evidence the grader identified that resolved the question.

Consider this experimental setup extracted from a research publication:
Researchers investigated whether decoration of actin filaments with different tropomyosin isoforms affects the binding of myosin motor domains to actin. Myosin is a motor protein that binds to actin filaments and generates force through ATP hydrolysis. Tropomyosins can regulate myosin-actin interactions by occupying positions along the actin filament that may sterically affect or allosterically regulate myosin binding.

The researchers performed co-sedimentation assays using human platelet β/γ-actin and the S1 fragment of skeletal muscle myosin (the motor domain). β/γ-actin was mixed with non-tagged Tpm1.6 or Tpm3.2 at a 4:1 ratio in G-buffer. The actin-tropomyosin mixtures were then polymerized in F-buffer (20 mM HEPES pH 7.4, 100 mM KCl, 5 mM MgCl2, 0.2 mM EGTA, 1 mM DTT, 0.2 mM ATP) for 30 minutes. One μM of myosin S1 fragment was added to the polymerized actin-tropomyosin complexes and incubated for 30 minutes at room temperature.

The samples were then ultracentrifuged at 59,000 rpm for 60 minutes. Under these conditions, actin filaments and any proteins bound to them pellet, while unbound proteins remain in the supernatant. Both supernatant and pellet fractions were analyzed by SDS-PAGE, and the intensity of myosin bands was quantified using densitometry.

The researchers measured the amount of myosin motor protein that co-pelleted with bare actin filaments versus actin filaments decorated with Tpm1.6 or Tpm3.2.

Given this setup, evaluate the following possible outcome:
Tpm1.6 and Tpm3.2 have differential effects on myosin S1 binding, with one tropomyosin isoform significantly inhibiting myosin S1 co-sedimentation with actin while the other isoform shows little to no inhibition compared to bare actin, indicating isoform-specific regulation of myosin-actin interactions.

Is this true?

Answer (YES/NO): NO